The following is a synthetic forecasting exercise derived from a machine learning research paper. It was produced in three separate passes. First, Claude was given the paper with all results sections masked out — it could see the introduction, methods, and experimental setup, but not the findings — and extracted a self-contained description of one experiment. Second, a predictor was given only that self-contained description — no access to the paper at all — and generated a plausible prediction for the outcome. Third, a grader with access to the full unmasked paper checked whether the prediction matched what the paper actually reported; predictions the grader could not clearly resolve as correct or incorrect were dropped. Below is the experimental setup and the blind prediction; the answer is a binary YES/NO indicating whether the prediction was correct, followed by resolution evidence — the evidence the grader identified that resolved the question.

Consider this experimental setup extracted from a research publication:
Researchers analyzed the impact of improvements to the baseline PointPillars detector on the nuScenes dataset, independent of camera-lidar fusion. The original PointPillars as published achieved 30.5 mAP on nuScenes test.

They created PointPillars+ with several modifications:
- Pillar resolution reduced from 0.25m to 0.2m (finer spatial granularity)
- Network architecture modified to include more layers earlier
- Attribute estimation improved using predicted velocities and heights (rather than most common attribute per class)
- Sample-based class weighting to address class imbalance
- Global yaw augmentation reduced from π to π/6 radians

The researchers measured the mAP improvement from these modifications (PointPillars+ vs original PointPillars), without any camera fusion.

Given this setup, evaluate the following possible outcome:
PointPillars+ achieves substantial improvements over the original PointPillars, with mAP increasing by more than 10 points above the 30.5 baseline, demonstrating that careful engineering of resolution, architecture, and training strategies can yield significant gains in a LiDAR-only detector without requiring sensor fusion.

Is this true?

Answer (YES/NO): NO